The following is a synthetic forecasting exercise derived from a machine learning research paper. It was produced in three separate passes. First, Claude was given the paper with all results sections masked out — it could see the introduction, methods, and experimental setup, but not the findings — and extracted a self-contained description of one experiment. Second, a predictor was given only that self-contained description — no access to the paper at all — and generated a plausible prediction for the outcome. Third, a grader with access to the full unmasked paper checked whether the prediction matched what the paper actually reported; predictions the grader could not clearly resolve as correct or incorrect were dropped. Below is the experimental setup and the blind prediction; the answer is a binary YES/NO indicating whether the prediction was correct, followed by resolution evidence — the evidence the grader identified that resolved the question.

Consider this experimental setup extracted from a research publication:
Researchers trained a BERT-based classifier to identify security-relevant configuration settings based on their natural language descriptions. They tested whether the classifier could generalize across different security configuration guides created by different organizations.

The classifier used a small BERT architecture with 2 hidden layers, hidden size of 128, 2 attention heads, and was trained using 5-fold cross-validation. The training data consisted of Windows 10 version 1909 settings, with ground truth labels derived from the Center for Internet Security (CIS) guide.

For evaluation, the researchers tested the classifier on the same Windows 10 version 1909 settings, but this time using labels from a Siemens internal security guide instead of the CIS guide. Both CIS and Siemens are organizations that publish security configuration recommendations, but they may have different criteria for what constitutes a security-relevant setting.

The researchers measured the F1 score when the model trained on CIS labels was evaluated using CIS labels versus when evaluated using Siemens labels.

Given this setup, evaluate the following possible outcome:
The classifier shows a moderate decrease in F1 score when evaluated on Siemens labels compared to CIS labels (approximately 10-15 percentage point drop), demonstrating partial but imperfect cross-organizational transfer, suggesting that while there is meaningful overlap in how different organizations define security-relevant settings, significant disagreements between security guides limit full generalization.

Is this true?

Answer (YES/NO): YES